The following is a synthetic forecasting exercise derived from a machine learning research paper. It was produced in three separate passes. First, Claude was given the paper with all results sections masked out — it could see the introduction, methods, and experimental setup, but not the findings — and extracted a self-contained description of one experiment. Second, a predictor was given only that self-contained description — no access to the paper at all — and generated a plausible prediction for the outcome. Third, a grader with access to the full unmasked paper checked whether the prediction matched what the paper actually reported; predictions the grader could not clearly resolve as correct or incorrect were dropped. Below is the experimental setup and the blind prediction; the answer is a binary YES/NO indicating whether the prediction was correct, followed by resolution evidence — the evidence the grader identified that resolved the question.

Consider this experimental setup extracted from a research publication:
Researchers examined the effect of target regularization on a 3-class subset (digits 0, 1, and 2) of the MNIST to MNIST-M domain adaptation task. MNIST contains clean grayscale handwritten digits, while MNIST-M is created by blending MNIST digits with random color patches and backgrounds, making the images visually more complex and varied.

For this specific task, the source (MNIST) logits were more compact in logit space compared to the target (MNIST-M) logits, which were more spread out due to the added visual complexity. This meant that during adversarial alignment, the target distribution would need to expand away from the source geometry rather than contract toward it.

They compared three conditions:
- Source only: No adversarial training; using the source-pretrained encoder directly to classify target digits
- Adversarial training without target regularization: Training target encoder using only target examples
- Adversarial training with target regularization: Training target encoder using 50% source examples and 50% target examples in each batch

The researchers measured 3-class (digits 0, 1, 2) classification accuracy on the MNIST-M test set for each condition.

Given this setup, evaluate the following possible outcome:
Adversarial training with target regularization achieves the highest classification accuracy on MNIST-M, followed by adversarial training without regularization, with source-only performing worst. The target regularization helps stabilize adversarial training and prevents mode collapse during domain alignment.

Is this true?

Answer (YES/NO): NO